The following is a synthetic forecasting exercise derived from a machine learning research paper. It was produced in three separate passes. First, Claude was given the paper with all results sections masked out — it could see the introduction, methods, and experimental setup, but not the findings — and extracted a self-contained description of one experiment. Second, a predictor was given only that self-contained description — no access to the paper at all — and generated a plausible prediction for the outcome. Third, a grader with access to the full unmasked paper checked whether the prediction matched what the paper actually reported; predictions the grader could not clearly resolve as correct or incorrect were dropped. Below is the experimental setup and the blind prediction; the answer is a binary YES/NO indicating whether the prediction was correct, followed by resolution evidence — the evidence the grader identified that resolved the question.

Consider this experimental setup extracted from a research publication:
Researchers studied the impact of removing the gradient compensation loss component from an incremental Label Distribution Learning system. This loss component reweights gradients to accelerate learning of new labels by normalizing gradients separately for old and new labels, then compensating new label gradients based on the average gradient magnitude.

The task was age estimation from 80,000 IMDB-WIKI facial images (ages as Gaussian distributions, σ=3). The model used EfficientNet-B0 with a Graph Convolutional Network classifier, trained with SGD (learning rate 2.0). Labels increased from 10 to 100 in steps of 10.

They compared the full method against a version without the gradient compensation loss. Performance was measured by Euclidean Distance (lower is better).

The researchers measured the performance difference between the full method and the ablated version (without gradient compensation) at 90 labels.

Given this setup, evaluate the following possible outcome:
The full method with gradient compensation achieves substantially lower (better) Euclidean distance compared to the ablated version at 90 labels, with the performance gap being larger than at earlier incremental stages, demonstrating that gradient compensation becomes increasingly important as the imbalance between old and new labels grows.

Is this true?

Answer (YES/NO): NO